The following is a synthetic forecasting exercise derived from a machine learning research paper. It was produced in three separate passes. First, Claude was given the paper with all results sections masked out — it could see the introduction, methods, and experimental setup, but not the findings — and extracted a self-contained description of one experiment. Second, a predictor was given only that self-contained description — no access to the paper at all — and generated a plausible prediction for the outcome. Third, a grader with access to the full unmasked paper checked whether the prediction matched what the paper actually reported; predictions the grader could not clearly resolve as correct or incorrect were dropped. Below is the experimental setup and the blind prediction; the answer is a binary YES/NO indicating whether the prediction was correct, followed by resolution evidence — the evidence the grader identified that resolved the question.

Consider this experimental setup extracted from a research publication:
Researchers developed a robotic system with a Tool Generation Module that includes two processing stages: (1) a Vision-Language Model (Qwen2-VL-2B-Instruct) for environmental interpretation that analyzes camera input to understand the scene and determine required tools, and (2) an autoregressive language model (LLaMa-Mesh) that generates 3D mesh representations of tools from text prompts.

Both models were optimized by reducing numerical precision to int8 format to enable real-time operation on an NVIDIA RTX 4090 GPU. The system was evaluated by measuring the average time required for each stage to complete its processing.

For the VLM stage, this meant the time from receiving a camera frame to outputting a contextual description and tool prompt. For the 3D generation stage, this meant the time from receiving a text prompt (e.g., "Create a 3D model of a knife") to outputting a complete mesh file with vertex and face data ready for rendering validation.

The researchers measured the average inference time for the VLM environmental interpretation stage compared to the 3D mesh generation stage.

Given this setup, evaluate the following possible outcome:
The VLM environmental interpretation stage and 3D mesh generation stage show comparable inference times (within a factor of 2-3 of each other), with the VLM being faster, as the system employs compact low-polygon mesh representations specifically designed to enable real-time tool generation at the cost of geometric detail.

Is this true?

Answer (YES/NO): YES